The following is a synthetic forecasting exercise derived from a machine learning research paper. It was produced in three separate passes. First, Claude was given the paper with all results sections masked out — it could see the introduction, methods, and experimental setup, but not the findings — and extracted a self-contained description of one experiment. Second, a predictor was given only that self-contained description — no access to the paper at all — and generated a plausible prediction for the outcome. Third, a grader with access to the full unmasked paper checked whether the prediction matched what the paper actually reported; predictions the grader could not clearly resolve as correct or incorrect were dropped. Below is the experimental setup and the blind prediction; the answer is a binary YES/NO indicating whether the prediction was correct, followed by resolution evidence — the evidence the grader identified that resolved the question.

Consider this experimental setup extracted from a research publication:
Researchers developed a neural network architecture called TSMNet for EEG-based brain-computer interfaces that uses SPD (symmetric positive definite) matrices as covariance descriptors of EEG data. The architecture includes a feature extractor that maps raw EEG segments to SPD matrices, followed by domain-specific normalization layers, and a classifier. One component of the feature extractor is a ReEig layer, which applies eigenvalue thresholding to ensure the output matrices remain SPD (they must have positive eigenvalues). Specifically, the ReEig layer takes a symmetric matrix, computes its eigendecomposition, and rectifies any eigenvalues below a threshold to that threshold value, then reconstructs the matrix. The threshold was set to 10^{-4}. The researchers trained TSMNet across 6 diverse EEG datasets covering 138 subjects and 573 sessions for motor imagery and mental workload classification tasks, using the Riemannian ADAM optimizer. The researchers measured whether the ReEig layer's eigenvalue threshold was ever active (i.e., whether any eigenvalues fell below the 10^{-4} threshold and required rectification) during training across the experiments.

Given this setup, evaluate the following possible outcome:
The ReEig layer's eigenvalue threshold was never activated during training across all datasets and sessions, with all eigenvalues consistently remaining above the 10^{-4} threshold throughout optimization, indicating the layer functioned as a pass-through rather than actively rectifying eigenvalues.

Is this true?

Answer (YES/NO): YES